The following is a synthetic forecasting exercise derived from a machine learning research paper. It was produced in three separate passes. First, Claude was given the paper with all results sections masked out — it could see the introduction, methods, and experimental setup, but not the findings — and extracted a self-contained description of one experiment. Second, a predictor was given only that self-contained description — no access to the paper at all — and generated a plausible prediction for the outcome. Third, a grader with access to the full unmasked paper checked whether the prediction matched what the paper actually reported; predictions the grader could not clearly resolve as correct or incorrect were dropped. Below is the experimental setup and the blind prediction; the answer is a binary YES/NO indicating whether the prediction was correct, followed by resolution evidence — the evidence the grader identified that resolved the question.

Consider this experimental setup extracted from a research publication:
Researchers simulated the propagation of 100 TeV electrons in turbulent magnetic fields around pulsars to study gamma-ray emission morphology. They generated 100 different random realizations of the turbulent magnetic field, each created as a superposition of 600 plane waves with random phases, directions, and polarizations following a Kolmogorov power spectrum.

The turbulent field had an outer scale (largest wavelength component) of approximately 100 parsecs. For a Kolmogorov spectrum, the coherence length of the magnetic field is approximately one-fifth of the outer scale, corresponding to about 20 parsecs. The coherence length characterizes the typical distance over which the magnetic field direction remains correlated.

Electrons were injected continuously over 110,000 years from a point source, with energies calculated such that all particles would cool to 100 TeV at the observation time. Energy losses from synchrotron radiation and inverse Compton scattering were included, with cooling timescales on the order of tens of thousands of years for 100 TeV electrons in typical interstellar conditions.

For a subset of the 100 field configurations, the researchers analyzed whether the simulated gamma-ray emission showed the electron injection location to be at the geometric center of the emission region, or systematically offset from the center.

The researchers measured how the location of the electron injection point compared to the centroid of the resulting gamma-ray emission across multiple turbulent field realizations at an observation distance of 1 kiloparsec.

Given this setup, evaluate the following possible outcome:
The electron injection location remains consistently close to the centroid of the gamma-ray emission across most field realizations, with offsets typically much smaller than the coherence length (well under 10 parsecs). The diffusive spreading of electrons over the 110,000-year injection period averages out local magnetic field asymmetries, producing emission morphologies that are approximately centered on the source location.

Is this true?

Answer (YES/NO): NO